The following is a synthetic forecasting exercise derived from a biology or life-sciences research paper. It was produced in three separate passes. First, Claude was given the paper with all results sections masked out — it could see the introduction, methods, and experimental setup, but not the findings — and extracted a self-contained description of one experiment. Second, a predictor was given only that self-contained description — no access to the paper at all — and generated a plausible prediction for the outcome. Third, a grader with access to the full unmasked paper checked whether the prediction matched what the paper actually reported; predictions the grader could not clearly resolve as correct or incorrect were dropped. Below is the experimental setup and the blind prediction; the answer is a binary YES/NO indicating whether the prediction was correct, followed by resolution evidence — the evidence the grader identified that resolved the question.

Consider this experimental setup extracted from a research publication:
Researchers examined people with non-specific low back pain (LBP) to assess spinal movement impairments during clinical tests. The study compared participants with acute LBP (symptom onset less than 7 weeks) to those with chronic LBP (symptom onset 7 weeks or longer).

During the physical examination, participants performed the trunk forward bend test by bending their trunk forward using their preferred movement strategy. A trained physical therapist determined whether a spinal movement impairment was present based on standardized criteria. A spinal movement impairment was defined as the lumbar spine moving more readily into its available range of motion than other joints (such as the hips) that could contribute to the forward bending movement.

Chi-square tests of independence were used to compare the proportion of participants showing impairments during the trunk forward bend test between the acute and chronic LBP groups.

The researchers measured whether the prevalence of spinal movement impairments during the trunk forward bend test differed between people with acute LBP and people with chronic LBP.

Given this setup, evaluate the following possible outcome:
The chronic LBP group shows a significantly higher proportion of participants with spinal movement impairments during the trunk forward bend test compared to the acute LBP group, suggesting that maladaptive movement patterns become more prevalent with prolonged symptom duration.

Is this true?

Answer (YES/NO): NO